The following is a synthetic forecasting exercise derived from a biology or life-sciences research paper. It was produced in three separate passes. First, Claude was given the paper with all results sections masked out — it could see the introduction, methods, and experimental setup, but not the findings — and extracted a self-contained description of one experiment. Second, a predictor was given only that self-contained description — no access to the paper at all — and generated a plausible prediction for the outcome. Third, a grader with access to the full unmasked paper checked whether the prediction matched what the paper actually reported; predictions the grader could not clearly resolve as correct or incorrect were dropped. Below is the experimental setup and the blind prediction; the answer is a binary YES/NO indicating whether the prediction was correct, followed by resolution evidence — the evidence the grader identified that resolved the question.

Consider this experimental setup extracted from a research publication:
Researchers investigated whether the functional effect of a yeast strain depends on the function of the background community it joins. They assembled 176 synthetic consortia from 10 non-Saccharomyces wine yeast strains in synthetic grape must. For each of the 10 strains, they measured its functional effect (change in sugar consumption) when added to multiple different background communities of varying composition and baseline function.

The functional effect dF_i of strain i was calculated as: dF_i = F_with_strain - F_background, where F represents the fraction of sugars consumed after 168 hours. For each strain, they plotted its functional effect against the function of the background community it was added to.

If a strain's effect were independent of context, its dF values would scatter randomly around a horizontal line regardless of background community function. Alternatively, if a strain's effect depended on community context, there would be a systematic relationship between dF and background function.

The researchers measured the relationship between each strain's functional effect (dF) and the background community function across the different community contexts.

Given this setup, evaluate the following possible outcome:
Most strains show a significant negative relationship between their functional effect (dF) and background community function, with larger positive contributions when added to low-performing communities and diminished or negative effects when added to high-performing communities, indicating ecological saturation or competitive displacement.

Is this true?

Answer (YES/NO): YES